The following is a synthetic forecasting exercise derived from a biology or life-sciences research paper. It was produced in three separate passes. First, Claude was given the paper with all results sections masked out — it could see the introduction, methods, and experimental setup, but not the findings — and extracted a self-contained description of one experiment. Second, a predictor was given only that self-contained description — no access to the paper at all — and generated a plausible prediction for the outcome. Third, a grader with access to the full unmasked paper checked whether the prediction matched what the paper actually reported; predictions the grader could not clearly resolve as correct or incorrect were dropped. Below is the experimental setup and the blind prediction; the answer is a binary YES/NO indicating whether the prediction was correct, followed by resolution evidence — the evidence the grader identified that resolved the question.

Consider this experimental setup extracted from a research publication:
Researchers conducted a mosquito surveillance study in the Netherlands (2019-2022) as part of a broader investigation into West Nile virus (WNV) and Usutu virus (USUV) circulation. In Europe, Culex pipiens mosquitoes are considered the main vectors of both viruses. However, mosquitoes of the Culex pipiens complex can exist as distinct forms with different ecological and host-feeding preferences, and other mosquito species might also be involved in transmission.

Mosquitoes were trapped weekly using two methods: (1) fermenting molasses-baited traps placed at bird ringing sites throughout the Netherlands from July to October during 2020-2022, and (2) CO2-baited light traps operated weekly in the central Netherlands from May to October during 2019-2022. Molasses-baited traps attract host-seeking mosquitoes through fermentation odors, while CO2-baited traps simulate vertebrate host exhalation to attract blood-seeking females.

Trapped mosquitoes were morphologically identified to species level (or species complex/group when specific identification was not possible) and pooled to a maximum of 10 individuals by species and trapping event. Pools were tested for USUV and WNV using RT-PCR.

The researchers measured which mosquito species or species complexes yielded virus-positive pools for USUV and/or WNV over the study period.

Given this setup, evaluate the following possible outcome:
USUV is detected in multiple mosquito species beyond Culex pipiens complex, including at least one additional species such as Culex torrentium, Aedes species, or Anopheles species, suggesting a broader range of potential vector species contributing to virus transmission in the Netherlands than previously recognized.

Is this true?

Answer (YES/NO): NO